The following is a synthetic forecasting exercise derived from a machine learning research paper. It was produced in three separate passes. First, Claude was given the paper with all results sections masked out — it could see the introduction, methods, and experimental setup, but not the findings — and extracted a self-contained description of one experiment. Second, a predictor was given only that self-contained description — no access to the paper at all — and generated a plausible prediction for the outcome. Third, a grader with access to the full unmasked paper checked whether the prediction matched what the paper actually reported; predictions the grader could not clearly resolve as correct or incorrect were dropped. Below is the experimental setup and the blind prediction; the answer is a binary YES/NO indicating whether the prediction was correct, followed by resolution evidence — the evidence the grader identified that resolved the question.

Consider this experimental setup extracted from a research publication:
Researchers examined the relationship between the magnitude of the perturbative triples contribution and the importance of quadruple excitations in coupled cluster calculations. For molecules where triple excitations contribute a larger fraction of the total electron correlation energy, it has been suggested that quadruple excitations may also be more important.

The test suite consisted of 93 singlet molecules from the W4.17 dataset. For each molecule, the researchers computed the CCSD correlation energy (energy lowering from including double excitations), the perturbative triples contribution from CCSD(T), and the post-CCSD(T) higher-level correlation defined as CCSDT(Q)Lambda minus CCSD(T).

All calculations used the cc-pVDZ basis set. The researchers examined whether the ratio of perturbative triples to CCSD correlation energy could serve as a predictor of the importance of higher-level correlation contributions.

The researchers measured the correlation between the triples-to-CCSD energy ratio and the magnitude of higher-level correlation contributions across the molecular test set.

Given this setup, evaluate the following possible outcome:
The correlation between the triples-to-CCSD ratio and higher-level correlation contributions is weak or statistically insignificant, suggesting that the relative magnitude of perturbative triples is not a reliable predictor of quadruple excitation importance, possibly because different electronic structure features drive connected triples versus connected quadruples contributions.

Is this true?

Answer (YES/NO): NO